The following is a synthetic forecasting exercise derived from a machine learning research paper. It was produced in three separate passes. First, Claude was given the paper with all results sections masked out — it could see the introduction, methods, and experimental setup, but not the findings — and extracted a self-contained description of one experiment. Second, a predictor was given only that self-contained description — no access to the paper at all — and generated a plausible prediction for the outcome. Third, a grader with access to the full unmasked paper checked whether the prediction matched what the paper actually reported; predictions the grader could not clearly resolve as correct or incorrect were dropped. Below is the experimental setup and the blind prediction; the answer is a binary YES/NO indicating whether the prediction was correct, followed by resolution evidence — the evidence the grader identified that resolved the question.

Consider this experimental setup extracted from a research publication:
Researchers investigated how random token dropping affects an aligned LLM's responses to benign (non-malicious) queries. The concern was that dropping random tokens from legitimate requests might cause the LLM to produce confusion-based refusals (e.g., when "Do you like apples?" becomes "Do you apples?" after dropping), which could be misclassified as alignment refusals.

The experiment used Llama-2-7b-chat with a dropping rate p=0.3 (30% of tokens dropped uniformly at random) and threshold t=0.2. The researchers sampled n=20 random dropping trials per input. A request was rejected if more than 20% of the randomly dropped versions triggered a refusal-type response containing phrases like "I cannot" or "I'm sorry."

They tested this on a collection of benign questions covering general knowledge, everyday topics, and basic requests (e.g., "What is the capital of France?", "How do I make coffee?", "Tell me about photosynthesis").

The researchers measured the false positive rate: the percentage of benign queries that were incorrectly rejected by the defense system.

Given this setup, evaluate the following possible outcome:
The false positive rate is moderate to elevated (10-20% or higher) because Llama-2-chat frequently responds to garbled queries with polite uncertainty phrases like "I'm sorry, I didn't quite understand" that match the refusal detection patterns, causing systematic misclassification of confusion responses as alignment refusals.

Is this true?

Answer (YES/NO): NO